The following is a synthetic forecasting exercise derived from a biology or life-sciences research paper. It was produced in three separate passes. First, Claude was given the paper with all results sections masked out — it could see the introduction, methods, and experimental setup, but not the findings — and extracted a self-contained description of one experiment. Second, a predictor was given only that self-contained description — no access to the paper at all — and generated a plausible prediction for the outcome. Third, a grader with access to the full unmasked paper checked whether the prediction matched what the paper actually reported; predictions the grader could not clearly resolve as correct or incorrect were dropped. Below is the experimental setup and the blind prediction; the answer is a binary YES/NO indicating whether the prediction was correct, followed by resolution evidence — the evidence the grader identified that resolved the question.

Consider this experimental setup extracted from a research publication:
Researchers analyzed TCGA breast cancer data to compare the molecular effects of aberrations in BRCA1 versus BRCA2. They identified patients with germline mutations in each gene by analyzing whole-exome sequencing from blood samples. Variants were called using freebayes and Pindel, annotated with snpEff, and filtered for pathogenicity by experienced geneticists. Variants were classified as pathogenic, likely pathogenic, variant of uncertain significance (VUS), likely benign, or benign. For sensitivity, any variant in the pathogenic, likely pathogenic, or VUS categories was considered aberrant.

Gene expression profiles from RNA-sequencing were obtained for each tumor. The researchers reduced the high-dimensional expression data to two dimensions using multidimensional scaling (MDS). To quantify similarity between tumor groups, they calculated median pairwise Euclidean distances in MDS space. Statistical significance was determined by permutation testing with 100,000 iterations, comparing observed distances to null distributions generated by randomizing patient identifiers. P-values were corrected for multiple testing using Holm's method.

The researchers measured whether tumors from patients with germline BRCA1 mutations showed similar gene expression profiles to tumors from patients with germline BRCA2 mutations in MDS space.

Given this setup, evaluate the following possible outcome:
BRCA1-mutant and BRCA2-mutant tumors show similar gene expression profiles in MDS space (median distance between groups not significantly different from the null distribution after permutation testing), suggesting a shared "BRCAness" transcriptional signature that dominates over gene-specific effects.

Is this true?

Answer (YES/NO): NO